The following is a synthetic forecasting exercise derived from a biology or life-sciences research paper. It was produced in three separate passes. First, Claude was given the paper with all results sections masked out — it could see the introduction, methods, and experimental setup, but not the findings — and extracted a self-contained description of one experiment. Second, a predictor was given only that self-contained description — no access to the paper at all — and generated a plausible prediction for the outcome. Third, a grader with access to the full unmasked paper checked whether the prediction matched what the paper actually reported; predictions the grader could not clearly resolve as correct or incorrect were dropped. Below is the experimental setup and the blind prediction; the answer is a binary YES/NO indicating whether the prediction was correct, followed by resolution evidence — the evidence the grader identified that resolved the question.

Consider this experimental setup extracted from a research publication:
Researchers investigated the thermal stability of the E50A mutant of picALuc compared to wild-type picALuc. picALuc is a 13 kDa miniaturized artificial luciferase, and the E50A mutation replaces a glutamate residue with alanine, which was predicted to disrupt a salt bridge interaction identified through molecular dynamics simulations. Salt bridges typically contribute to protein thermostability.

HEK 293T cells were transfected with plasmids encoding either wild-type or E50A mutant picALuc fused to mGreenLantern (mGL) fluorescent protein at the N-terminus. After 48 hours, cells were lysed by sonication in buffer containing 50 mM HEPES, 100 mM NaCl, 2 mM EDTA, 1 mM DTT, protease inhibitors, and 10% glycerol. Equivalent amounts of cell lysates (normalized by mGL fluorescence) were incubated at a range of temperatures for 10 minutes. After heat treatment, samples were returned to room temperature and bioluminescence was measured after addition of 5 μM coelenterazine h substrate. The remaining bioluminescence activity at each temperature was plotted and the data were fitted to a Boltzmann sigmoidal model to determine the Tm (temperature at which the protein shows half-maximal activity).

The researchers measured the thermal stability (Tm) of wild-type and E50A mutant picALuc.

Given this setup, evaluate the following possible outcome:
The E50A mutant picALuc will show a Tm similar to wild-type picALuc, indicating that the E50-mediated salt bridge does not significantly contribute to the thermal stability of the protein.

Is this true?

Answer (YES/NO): YES